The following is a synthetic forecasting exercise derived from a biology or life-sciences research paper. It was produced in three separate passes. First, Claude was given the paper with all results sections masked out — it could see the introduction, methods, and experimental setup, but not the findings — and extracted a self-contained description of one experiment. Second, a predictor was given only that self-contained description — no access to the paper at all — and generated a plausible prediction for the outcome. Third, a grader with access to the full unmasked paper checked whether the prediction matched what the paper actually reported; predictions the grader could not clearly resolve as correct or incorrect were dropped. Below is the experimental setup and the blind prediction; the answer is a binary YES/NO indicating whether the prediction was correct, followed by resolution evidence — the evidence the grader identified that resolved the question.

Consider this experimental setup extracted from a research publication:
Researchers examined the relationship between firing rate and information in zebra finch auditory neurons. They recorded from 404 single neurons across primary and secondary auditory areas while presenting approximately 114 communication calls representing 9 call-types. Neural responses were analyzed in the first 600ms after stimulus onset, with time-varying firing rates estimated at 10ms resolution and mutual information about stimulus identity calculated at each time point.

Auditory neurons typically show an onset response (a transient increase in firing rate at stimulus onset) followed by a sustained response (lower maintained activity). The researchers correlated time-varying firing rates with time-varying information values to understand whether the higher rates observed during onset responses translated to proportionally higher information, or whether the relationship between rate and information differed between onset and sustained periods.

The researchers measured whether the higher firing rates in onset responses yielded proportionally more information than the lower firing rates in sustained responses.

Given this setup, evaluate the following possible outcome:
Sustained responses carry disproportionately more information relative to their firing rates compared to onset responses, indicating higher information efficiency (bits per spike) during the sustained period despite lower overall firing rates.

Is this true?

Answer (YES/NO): YES